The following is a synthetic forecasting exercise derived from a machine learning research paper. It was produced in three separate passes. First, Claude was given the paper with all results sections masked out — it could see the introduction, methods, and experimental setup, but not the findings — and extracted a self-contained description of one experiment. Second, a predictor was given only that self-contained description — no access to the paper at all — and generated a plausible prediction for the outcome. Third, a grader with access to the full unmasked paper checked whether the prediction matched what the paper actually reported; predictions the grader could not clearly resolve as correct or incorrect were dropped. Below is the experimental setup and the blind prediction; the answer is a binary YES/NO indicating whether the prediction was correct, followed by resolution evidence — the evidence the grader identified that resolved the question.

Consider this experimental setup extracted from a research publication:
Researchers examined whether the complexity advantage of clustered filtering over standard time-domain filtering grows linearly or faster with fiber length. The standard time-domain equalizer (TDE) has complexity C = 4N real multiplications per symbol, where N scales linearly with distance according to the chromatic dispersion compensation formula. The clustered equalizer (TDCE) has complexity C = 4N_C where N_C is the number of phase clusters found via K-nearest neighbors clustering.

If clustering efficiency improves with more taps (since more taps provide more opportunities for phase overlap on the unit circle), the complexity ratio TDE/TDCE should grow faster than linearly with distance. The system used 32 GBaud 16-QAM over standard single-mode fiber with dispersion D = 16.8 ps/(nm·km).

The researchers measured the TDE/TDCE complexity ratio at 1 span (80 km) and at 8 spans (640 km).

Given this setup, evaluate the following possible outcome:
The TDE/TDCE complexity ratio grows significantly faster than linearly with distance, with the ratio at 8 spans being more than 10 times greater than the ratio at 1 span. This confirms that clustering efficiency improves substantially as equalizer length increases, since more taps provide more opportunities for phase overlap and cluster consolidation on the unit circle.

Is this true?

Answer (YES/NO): NO